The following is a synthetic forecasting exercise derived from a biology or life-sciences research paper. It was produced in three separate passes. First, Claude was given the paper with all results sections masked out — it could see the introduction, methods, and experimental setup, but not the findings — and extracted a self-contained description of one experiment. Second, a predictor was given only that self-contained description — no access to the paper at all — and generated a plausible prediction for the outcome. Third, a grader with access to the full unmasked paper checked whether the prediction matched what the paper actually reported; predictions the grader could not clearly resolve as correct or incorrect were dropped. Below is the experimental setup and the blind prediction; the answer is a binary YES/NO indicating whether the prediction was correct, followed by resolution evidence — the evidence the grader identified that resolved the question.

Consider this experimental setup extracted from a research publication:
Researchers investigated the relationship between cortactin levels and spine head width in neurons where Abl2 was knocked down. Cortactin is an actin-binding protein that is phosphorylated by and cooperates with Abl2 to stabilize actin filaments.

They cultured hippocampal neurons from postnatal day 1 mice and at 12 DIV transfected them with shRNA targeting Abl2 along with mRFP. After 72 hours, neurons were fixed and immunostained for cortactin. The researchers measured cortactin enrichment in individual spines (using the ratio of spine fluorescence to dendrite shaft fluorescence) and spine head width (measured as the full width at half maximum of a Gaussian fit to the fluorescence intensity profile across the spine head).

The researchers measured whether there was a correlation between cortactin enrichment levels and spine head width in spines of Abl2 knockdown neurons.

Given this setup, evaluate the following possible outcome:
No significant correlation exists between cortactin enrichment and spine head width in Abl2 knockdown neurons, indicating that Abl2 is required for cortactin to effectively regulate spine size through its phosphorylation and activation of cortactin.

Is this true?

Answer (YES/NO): NO